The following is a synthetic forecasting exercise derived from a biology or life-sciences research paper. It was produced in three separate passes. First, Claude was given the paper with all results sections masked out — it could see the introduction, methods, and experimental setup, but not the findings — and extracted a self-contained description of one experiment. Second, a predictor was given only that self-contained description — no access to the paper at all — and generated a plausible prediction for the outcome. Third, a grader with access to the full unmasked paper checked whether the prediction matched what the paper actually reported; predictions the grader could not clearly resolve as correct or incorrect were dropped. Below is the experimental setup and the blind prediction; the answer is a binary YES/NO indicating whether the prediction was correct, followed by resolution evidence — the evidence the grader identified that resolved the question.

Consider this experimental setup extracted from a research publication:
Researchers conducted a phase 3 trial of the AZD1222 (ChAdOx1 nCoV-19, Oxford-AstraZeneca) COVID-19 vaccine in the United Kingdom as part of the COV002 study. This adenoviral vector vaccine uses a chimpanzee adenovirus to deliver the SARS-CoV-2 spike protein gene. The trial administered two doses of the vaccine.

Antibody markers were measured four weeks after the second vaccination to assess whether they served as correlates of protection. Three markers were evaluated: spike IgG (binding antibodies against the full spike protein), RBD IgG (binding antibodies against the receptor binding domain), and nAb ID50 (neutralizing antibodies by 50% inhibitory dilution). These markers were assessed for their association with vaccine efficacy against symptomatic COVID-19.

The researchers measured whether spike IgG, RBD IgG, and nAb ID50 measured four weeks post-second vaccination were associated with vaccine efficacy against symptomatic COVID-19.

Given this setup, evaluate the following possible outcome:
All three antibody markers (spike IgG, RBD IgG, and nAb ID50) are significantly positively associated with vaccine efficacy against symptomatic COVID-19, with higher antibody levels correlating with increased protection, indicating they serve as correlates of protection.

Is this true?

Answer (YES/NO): YES